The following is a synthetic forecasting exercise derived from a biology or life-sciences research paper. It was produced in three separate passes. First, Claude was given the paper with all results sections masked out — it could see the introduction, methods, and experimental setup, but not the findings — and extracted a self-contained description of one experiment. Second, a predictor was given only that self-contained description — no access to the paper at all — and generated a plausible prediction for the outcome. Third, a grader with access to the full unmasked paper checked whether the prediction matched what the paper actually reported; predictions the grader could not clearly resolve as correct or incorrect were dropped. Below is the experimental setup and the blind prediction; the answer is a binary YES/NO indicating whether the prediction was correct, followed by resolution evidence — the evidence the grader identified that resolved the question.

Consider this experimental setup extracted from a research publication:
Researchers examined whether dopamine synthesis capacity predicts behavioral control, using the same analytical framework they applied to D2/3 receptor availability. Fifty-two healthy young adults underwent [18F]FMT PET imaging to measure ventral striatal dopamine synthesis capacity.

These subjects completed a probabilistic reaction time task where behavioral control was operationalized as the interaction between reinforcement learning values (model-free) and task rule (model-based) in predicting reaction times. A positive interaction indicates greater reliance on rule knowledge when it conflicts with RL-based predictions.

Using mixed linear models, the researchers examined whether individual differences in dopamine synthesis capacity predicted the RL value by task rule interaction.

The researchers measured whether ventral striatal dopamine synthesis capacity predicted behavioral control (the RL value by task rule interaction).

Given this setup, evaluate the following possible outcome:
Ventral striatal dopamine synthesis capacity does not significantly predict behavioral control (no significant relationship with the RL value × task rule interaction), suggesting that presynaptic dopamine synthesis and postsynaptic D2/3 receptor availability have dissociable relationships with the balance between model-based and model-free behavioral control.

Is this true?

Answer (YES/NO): YES